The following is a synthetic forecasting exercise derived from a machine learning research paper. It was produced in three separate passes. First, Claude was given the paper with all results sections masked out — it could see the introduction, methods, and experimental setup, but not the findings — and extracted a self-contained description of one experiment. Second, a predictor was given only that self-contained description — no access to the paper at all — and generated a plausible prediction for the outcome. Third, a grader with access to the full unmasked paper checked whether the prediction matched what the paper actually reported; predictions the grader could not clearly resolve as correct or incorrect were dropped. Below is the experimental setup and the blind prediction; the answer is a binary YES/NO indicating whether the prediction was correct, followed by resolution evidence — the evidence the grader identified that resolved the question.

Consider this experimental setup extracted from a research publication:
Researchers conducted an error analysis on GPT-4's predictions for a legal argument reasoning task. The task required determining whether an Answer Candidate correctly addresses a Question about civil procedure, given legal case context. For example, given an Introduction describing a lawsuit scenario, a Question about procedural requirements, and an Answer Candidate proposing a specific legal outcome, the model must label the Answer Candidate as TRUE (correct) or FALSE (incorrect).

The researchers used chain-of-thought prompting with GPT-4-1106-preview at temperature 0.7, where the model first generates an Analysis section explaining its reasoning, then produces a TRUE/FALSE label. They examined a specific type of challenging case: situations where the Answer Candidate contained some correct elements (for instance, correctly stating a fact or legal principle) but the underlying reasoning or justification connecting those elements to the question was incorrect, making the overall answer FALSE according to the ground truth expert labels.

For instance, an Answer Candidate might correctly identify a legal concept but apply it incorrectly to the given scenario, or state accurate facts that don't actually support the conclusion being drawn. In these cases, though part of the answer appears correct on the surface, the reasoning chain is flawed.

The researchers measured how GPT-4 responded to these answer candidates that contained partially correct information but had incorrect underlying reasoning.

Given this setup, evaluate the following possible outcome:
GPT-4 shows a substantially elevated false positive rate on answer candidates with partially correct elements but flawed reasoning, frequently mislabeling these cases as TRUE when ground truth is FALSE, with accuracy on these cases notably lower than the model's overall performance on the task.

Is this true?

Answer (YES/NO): YES